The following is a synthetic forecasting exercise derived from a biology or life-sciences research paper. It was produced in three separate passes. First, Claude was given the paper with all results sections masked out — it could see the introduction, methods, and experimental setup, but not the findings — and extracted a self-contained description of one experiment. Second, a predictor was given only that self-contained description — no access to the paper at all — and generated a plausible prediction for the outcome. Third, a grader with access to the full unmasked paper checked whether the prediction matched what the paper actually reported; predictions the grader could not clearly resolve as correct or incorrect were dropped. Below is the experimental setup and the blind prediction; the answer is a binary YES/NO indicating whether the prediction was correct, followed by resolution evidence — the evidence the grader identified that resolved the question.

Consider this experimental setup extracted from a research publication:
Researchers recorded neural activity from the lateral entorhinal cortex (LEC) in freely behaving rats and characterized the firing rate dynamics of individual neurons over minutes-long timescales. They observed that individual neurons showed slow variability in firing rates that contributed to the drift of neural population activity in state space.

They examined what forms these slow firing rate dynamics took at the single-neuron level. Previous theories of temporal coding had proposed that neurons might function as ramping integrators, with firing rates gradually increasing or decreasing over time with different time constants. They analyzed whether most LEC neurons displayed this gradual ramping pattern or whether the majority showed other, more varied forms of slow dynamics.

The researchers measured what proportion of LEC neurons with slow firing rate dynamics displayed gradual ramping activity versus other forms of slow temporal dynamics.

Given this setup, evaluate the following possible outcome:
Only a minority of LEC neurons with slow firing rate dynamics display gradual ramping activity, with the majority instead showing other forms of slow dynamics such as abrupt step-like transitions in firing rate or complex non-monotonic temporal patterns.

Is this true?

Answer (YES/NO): YES